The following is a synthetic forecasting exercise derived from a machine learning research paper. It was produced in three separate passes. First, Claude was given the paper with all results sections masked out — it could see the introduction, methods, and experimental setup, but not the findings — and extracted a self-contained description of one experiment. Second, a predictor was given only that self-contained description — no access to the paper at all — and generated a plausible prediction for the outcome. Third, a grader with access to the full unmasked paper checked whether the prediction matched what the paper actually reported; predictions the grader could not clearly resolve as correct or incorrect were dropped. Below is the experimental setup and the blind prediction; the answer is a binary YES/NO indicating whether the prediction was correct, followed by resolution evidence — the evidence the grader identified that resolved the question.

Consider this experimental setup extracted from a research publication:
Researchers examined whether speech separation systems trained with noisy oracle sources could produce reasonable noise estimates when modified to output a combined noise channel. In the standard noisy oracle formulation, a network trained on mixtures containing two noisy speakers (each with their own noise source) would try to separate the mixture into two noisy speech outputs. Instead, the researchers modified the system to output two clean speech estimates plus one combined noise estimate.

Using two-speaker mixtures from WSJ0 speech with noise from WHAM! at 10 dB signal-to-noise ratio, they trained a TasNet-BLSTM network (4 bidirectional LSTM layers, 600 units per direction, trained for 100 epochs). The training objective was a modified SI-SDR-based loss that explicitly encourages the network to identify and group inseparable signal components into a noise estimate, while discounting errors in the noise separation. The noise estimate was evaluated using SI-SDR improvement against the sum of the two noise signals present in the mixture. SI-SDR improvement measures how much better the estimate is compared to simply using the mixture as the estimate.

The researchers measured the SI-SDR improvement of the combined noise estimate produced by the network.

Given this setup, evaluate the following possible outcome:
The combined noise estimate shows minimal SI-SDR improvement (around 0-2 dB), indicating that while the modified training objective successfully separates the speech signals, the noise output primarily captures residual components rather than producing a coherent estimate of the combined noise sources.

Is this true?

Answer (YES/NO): NO